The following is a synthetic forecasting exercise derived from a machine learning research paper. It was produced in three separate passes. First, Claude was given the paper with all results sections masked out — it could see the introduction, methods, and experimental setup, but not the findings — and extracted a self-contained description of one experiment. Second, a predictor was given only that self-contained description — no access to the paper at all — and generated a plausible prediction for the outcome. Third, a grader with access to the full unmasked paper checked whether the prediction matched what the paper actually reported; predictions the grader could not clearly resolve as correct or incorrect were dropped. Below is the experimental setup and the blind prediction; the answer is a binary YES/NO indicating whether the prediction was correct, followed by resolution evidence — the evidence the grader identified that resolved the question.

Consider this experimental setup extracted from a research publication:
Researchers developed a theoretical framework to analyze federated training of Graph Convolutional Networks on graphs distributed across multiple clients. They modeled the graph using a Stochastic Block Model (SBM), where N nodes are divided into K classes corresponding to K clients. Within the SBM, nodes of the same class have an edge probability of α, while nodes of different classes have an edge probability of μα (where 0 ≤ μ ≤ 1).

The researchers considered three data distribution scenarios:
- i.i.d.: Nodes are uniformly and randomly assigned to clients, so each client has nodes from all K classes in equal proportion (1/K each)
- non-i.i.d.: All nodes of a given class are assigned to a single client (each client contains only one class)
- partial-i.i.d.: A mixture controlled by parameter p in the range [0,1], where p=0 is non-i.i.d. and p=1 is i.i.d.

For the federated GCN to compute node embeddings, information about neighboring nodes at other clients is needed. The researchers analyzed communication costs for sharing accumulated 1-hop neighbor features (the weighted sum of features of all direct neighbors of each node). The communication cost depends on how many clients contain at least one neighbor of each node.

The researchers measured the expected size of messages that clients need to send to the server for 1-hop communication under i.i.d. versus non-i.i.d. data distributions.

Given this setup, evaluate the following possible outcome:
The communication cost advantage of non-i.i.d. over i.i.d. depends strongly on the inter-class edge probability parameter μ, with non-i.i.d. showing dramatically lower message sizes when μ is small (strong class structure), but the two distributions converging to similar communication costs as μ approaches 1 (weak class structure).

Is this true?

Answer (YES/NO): YES